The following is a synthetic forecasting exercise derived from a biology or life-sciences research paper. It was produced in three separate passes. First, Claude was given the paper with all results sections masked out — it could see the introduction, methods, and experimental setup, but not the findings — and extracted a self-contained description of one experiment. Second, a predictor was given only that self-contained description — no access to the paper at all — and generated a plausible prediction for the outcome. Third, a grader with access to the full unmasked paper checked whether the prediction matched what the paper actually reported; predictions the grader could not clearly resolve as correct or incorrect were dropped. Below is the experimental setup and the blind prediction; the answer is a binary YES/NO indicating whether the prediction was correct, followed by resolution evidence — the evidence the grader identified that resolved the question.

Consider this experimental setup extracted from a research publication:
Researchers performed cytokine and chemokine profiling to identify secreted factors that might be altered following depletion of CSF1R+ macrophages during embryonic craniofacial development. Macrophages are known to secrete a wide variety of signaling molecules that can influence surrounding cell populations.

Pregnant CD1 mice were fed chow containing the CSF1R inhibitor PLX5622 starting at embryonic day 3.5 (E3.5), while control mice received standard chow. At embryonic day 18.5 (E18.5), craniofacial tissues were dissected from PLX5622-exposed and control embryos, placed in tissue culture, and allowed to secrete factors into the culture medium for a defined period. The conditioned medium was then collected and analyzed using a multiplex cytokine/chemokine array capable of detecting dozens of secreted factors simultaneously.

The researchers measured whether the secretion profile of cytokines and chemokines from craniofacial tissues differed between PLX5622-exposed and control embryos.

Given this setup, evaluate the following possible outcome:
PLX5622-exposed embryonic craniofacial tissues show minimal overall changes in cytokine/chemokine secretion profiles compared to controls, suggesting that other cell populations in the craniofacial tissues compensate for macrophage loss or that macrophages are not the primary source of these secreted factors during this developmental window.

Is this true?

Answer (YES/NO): NO